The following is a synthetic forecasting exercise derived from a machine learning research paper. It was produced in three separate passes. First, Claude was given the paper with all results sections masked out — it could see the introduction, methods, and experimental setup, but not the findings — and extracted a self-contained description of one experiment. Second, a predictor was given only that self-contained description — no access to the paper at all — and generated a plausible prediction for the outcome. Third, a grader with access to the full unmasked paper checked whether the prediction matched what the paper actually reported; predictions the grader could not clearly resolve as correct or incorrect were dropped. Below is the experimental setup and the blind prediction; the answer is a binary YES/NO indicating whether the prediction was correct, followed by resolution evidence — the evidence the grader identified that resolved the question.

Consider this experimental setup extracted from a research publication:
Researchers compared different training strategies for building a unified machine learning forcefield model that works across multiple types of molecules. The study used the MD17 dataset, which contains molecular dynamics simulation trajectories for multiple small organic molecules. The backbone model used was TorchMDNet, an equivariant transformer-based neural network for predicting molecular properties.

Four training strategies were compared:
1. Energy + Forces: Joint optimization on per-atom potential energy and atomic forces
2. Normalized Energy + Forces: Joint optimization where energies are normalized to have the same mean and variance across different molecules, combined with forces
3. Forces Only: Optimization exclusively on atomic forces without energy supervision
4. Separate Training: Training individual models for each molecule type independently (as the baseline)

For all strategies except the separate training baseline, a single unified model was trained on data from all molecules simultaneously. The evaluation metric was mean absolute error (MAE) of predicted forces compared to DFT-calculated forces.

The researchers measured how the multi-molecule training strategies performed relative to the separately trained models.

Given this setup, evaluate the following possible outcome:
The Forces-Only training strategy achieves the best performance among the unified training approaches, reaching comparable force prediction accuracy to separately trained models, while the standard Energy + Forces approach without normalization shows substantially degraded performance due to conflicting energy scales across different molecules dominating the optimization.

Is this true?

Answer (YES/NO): NO